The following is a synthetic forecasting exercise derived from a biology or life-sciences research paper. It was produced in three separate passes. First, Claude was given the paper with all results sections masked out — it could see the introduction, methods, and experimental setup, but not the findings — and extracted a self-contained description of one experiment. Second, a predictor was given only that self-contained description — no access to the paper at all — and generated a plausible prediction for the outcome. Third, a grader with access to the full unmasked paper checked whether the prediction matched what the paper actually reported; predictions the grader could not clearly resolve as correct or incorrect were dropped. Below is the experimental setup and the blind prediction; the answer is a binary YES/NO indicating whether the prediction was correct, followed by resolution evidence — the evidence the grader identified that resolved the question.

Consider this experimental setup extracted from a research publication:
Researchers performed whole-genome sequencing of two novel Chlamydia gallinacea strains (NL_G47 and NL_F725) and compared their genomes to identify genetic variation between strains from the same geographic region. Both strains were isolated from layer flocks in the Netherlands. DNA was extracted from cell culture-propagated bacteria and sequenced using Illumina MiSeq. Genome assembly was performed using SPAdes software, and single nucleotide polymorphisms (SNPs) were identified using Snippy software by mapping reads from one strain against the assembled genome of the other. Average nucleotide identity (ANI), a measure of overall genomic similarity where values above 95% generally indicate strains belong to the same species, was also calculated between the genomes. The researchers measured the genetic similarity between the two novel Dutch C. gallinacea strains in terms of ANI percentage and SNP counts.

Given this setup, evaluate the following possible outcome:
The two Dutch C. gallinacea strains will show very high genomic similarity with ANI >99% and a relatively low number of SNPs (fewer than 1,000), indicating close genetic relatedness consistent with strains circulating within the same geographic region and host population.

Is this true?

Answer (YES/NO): NO